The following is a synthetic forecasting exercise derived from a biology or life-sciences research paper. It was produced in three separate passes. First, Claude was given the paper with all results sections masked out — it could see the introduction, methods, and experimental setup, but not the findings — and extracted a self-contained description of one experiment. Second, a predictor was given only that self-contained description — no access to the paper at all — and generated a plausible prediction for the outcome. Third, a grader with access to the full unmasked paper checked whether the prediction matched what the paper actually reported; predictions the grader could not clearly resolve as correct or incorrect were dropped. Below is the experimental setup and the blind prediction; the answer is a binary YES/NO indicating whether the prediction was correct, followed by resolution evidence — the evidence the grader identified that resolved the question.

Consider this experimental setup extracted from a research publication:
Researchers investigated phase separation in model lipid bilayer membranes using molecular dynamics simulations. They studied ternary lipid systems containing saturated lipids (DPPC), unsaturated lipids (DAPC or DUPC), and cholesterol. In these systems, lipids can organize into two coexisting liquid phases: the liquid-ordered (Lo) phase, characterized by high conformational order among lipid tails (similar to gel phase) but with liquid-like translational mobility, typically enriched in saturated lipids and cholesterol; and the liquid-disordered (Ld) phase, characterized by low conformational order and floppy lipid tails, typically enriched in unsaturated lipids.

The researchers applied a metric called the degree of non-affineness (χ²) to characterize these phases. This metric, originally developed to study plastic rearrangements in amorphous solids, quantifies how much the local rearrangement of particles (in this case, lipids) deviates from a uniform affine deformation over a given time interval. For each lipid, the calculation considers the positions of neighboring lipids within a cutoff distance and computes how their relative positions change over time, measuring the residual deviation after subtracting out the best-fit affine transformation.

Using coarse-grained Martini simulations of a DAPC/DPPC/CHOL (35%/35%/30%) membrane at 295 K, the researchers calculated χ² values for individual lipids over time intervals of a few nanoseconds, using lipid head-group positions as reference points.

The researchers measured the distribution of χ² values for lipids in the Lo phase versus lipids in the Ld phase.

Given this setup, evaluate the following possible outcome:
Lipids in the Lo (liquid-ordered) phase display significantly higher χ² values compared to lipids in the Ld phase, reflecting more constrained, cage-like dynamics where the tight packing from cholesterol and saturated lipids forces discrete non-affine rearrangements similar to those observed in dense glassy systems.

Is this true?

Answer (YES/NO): NO